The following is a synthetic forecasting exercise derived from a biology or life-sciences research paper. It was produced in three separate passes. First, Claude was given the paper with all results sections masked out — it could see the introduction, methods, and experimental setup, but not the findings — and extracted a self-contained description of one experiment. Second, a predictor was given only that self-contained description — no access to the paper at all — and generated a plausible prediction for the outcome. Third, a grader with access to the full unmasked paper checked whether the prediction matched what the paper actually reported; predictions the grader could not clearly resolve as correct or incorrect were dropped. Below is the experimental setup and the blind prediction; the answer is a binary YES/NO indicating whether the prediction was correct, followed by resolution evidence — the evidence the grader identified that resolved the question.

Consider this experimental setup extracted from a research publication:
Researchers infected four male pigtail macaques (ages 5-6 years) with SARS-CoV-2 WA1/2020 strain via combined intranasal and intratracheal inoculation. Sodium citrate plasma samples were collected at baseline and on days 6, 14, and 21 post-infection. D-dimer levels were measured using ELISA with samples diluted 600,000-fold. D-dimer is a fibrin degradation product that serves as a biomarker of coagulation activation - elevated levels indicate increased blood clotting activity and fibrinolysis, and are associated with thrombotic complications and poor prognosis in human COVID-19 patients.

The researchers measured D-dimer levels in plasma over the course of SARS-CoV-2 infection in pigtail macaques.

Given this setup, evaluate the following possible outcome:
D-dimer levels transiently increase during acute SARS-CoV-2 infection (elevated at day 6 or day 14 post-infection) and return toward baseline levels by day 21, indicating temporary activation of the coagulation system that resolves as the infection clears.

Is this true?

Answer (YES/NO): YES